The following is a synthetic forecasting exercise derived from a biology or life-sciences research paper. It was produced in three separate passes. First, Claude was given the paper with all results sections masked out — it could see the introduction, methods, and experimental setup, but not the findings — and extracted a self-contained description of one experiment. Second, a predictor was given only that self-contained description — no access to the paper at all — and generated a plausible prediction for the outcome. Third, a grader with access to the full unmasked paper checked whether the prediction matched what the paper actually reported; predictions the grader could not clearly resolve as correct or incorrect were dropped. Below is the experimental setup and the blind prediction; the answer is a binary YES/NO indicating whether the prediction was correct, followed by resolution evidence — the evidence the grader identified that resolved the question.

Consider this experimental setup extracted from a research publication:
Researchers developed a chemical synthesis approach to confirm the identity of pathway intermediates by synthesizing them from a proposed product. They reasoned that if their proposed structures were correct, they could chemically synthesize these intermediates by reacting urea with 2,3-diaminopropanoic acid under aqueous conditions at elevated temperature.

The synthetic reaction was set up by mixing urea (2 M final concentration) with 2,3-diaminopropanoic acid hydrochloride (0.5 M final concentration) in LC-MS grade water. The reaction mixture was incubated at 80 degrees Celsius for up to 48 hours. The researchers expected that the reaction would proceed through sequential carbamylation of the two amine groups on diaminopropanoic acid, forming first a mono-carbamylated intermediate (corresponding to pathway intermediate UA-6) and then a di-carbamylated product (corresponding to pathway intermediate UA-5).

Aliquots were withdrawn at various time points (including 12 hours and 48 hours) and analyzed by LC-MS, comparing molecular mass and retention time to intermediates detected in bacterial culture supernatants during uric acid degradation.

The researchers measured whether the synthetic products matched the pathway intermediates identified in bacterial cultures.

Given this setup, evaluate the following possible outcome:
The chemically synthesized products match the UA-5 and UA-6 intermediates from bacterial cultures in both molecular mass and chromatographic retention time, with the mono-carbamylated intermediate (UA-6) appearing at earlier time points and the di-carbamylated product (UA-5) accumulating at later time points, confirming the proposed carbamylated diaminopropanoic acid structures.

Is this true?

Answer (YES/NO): YES